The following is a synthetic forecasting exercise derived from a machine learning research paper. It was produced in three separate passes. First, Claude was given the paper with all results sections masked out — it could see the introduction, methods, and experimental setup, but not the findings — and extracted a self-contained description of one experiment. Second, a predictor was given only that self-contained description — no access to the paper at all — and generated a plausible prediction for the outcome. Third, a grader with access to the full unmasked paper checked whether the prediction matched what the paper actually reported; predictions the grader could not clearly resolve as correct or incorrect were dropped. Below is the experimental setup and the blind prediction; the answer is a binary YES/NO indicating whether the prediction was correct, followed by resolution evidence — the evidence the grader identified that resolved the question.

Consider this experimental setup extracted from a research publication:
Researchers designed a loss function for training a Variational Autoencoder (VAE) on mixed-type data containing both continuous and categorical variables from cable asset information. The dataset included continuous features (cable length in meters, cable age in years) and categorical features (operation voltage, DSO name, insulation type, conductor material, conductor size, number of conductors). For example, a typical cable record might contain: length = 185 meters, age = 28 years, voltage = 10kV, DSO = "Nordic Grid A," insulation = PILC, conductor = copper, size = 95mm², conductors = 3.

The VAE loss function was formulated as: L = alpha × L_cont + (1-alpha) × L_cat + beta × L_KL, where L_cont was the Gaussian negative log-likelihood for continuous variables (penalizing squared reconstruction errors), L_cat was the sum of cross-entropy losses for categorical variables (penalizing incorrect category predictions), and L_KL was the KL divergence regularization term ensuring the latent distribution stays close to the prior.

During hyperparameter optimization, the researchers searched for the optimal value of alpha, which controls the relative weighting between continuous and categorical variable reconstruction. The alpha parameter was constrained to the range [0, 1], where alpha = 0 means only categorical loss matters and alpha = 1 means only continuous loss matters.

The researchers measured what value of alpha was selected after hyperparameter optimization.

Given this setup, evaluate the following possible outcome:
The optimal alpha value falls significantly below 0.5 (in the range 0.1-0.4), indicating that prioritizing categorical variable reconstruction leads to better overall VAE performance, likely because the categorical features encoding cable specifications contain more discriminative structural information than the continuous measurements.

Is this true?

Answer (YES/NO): NO